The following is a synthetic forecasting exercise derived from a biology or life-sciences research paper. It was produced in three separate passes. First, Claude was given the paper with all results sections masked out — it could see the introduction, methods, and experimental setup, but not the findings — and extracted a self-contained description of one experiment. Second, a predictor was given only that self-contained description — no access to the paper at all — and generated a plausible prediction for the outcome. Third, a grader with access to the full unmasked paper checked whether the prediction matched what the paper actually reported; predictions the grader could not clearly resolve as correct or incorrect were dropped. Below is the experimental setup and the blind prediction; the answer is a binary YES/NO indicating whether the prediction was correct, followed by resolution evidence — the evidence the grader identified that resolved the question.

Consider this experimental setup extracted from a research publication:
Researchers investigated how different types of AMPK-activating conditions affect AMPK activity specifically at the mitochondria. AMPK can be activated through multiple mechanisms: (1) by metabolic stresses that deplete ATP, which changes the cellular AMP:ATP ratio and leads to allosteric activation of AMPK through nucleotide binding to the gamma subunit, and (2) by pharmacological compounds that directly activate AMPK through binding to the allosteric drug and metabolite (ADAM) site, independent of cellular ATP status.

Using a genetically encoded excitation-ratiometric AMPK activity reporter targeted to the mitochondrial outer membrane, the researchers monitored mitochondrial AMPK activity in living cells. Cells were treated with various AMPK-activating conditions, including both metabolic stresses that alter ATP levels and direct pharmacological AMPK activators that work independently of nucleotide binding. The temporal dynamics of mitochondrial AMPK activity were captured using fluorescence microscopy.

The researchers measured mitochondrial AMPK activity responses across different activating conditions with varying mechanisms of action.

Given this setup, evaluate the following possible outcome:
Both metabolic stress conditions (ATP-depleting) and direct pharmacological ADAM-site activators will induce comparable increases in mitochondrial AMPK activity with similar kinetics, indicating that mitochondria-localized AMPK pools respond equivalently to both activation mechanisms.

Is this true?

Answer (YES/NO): YES